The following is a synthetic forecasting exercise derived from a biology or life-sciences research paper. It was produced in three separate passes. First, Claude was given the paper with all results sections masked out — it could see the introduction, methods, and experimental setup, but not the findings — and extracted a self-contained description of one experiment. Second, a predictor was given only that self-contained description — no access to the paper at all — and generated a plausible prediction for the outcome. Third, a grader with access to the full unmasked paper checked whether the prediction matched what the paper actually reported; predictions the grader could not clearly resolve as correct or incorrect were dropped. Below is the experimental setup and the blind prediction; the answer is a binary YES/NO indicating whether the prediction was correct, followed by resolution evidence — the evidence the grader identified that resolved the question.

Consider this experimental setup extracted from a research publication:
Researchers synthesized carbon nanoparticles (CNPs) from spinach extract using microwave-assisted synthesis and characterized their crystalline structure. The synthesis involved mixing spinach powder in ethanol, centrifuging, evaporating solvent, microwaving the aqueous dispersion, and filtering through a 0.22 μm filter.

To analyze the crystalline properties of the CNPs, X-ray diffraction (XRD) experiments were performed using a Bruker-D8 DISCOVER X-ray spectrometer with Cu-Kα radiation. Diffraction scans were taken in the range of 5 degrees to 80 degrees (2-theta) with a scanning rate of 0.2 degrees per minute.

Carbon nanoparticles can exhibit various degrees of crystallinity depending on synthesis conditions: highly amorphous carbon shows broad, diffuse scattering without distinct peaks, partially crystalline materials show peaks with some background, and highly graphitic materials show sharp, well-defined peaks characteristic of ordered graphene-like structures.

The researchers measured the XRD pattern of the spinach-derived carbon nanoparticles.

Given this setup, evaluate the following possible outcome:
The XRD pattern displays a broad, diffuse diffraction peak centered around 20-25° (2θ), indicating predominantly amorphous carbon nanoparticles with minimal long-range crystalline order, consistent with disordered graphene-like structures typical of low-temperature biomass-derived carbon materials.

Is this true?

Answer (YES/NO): NO